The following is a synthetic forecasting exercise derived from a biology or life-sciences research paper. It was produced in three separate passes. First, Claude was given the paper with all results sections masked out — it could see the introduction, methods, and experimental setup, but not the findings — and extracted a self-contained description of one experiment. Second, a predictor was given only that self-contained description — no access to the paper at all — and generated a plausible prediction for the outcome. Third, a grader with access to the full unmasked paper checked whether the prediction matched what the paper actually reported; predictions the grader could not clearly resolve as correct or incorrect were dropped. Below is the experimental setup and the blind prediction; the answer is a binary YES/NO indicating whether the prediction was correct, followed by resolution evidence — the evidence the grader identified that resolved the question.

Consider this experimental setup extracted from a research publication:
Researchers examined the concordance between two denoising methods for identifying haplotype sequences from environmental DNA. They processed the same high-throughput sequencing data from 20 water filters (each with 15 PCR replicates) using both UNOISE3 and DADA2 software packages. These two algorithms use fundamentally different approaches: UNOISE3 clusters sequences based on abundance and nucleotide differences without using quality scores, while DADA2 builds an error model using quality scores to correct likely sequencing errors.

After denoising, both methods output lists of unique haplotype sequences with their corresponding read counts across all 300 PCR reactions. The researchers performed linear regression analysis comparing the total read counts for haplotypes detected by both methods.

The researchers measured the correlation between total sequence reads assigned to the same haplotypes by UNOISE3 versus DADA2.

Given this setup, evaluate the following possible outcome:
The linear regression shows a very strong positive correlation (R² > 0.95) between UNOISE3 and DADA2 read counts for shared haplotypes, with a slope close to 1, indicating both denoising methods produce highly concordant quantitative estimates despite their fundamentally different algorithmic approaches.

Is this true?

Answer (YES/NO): NO